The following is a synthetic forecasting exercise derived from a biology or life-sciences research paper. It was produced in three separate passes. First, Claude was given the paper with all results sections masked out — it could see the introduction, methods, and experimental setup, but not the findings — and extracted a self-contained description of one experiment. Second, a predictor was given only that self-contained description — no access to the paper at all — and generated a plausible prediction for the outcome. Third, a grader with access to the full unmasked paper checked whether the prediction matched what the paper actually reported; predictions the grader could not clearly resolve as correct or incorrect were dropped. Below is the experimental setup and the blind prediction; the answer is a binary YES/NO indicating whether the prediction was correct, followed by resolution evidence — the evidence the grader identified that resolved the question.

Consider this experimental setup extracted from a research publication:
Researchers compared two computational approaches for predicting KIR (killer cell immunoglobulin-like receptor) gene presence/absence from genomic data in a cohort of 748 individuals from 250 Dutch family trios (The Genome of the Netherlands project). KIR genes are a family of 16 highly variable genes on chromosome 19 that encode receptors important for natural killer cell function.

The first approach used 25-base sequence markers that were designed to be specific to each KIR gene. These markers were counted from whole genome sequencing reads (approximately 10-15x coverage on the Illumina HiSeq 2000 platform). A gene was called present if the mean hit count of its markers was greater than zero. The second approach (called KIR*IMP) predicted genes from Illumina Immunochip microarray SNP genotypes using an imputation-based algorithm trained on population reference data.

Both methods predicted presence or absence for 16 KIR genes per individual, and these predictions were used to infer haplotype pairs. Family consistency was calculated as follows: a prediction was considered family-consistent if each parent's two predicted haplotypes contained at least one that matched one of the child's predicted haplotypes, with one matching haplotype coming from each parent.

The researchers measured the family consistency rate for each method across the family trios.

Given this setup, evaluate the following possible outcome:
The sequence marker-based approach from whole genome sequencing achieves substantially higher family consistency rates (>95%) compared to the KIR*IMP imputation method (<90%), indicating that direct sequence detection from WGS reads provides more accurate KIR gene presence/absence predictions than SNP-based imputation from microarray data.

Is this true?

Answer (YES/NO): NO